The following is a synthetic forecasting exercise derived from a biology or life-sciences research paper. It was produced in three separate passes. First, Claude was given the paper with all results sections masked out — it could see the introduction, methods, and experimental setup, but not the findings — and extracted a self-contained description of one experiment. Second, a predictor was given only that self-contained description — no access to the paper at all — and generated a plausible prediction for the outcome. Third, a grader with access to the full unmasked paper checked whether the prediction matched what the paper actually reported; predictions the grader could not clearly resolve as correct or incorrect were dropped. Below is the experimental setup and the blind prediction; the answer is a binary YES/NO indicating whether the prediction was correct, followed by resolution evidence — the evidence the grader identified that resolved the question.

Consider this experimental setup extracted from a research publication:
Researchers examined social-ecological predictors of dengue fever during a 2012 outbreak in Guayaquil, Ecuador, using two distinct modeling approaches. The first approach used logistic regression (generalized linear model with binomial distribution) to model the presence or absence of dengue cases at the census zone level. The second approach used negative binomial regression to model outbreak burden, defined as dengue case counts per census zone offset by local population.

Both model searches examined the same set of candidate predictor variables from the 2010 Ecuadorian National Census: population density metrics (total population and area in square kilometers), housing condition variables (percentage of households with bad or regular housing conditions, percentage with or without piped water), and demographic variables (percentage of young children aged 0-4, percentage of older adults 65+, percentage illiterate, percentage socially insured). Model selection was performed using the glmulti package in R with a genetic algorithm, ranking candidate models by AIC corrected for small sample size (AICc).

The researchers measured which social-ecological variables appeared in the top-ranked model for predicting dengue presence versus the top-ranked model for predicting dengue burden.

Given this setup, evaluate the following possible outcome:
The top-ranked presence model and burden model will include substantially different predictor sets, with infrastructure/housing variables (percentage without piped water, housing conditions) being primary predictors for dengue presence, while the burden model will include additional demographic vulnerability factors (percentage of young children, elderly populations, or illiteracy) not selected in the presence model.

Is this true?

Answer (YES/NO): NO